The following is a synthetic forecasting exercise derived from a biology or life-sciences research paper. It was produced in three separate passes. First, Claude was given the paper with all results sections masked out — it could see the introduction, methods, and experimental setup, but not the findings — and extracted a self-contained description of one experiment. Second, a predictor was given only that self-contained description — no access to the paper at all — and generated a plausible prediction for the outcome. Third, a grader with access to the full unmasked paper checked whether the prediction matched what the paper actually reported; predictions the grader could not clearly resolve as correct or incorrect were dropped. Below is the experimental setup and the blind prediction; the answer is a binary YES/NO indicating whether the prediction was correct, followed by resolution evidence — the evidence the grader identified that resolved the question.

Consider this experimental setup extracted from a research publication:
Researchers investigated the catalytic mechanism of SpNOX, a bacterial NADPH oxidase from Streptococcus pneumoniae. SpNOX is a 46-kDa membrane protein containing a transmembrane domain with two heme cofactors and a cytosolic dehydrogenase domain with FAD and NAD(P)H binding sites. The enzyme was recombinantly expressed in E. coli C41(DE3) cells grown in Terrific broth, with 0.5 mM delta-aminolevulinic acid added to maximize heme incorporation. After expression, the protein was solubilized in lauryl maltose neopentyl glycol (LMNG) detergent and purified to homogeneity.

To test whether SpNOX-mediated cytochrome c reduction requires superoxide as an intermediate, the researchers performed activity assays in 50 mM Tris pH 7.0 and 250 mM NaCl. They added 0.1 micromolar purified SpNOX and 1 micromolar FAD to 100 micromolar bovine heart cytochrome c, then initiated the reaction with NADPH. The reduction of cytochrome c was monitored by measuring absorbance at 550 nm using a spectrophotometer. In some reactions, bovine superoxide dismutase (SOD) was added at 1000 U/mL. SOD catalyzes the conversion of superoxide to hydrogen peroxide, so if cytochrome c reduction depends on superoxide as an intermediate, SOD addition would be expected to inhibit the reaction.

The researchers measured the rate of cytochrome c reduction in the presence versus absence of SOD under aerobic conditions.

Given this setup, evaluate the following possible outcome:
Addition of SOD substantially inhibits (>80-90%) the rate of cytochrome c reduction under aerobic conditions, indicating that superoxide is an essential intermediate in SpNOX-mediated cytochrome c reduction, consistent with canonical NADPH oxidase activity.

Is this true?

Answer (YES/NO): NO